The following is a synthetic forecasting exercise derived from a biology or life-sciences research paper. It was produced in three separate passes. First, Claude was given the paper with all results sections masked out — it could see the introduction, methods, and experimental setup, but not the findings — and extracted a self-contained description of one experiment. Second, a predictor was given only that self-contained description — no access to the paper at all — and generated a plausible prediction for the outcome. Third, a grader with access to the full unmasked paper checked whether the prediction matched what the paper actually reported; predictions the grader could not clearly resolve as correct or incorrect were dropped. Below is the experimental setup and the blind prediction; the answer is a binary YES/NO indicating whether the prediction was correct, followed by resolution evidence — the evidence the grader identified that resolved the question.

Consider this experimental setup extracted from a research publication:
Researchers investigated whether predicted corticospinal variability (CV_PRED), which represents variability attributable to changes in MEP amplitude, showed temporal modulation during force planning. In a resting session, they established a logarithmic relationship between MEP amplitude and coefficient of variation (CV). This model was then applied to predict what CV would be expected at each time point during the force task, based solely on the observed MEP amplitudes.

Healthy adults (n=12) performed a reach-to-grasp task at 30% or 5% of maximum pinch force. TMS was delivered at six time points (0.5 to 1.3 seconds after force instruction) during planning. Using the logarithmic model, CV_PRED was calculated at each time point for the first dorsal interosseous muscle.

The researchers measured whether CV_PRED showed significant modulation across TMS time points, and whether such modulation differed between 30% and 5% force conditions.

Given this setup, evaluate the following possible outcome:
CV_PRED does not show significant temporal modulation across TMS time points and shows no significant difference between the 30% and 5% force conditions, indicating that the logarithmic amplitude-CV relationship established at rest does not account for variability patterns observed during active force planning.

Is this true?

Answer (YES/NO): NO